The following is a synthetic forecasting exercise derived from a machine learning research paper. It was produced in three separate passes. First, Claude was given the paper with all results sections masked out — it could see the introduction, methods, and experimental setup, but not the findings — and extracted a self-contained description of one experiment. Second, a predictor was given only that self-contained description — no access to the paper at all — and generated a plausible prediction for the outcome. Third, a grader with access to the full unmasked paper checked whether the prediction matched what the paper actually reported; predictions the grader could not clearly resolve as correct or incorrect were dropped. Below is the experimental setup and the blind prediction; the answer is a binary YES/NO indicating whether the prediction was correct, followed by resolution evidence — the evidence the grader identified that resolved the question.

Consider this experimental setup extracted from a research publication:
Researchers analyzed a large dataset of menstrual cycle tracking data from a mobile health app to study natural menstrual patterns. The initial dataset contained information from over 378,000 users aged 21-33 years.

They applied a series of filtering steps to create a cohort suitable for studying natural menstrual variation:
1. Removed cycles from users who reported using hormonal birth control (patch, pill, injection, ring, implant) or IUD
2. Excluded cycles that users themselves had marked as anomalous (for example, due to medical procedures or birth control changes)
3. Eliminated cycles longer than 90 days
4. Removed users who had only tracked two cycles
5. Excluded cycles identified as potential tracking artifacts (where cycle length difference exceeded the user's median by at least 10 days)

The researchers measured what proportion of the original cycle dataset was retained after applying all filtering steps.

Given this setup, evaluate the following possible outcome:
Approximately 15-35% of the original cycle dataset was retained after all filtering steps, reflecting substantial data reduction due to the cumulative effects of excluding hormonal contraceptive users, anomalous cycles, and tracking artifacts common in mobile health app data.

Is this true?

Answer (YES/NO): NO